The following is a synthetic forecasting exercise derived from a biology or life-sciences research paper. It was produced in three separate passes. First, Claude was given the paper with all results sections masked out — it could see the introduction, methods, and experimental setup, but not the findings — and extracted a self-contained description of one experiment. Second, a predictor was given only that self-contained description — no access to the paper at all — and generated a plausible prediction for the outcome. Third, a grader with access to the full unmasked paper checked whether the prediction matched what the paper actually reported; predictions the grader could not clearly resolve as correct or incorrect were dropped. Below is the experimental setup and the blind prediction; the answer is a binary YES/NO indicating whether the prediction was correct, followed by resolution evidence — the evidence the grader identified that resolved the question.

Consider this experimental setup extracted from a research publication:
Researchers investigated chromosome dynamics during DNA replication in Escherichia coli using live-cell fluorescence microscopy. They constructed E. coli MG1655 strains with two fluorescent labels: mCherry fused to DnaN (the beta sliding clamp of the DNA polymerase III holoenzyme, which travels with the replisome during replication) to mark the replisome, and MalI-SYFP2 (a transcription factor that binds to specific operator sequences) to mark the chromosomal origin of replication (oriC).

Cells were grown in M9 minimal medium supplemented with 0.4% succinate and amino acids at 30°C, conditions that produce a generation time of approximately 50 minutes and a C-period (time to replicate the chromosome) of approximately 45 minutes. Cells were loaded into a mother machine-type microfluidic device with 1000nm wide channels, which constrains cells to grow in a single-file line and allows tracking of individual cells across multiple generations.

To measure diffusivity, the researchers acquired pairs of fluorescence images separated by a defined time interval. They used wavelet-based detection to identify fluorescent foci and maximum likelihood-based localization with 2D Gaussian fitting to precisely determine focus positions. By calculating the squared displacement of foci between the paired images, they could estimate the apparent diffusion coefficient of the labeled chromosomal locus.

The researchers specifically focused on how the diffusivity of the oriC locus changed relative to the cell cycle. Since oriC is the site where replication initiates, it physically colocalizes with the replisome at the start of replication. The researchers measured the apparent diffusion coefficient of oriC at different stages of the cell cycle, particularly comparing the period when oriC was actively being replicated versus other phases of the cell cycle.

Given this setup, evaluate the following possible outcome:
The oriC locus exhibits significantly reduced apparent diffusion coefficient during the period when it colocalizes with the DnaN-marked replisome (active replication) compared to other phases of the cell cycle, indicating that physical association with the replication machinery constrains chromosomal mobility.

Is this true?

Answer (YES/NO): YES